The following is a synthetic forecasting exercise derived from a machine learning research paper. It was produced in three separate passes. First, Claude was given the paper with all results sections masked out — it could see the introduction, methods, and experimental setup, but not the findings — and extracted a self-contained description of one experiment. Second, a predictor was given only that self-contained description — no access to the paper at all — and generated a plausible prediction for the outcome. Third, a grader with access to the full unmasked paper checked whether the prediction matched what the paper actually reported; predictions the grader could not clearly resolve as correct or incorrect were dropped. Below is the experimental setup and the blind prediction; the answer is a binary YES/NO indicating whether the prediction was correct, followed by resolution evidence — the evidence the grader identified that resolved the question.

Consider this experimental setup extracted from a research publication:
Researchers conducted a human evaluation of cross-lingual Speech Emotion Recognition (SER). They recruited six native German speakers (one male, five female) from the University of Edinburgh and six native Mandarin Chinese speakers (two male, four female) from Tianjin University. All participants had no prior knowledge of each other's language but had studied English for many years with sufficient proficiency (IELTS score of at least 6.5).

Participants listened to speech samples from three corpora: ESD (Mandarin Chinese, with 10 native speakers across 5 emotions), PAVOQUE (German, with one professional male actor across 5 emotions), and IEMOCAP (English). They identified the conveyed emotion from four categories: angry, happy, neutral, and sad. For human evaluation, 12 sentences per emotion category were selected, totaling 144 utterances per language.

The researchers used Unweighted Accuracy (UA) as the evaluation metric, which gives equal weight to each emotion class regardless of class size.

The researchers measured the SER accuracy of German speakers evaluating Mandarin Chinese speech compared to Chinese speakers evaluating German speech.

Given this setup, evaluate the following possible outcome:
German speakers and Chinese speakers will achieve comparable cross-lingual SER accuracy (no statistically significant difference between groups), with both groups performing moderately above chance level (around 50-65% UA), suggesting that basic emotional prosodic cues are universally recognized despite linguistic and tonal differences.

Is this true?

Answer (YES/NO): NO